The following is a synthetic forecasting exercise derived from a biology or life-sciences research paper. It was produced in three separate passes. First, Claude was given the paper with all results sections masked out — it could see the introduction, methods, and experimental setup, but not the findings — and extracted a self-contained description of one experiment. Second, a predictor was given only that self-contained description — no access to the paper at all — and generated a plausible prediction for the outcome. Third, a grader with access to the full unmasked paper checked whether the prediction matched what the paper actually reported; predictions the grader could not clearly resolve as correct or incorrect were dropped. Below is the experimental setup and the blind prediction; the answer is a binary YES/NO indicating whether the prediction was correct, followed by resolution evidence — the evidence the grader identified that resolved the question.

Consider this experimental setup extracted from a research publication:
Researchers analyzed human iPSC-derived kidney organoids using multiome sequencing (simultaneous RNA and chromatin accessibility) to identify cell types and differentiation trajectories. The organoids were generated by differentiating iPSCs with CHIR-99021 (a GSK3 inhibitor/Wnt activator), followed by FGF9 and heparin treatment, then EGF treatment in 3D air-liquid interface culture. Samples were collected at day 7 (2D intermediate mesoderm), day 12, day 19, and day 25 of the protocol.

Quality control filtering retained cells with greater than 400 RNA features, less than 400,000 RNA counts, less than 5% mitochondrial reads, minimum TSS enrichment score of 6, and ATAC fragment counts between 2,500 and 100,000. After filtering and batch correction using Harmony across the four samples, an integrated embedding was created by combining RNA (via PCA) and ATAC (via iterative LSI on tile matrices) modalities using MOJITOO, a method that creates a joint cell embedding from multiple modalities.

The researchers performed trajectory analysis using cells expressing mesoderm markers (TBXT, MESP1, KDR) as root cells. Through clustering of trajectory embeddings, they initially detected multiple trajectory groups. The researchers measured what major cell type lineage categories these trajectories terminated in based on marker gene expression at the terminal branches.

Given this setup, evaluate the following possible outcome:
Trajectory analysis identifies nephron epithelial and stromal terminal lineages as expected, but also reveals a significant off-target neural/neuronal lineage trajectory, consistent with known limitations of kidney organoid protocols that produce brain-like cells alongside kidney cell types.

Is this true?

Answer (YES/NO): YES